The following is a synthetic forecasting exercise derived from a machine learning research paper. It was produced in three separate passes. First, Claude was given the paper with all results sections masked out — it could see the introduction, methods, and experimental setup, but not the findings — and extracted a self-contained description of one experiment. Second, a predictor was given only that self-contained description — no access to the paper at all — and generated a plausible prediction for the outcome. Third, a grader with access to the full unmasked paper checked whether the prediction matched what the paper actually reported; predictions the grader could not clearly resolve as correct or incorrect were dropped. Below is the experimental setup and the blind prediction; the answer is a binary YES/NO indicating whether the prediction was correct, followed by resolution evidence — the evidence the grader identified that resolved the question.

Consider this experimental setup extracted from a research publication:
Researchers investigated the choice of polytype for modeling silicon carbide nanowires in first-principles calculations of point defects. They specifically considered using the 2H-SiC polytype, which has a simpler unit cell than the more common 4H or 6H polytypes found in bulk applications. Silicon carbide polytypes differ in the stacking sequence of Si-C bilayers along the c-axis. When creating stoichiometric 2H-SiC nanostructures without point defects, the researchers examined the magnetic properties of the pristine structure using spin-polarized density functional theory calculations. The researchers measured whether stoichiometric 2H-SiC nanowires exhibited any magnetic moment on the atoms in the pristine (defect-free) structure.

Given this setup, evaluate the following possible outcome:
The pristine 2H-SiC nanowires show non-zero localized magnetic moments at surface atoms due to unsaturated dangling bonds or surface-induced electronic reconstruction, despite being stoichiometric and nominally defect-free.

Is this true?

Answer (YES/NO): NO